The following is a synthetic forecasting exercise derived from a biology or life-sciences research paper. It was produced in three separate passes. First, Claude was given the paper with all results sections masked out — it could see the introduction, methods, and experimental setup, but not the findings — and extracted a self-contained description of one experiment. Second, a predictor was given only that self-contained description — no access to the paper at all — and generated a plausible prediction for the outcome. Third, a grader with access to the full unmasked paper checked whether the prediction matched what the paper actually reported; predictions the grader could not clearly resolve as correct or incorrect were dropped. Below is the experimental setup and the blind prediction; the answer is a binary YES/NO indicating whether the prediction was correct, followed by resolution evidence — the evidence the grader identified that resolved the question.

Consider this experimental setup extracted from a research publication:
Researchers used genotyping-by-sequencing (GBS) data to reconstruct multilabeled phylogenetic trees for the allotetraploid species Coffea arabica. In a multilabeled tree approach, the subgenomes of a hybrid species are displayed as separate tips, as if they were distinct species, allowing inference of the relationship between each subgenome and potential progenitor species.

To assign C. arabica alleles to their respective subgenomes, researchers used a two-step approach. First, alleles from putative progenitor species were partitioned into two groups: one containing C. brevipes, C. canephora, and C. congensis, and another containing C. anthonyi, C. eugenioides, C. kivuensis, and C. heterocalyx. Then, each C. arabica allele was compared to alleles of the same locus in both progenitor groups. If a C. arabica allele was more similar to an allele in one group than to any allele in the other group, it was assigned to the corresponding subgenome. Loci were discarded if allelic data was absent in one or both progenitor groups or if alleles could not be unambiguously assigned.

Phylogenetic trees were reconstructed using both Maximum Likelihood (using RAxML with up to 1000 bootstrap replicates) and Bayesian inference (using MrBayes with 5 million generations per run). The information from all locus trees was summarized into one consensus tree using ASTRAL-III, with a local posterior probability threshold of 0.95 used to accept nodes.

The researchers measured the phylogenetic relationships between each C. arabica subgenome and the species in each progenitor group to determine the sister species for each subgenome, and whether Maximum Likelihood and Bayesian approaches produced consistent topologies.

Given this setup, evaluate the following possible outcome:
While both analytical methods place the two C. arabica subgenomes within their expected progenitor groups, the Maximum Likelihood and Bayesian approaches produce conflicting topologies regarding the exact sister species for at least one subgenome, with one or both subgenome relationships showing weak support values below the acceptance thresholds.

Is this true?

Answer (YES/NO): NO